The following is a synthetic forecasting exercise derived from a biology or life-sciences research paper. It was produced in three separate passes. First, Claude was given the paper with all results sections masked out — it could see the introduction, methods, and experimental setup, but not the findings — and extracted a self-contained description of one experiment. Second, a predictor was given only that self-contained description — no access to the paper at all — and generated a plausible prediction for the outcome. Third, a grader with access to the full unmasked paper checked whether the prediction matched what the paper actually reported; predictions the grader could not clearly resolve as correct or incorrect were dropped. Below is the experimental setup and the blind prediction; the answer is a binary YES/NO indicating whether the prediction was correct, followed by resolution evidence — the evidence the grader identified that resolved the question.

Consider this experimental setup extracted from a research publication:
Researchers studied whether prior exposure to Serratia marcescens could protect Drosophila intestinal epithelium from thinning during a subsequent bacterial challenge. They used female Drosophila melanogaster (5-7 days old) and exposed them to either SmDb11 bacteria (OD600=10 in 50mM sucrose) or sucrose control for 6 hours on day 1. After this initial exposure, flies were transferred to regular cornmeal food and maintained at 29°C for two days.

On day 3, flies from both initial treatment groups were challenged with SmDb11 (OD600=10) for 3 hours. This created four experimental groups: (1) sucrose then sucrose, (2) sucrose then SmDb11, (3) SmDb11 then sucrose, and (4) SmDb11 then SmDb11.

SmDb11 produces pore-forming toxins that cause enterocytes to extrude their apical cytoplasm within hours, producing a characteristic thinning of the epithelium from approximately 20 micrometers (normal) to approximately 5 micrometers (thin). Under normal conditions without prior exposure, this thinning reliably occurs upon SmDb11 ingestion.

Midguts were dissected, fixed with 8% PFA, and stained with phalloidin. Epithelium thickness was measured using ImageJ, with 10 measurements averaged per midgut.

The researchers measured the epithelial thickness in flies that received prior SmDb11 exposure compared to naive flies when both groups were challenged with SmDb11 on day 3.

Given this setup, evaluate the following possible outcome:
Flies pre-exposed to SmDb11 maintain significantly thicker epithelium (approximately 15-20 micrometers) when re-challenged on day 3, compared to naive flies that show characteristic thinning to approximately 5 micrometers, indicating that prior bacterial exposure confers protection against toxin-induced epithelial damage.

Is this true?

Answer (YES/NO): YES